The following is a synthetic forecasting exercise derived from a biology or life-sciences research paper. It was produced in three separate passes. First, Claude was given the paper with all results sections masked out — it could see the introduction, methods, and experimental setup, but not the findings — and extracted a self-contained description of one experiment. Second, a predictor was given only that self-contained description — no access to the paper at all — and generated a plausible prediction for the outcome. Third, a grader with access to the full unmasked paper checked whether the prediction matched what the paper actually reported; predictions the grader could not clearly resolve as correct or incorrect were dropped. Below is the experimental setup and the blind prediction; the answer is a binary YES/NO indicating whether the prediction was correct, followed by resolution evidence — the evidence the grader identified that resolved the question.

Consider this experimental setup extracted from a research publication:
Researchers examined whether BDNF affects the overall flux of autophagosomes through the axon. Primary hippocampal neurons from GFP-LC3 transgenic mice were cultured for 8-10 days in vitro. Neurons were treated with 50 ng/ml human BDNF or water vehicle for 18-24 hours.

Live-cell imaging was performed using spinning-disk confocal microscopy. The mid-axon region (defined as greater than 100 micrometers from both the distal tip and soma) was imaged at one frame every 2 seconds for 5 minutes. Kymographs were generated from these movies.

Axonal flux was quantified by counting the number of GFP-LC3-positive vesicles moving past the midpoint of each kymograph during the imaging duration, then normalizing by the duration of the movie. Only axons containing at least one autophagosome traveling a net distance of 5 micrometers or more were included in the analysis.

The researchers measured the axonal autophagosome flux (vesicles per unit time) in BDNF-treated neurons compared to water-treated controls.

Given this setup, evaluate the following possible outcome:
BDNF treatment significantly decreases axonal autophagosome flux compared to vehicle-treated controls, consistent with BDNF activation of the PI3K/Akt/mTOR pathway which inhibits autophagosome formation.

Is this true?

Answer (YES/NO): NO